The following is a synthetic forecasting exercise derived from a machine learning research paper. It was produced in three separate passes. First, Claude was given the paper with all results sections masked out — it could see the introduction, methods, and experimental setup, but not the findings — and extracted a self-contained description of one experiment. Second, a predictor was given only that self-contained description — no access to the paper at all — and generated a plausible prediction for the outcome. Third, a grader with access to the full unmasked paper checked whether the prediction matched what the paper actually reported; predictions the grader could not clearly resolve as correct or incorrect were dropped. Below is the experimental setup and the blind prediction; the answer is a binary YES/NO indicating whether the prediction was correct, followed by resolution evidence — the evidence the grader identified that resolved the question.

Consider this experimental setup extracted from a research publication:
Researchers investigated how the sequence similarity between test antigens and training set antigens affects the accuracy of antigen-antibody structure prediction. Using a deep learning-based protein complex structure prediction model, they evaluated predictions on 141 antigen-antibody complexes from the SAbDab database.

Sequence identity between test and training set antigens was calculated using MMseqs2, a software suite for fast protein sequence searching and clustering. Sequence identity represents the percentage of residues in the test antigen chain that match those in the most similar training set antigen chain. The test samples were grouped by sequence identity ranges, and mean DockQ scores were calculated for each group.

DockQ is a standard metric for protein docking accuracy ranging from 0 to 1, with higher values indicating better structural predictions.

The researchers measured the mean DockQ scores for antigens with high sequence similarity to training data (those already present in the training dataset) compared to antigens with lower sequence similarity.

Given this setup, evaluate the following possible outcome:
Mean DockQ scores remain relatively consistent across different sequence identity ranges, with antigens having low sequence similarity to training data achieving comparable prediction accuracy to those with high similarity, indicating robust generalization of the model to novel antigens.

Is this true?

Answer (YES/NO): NO